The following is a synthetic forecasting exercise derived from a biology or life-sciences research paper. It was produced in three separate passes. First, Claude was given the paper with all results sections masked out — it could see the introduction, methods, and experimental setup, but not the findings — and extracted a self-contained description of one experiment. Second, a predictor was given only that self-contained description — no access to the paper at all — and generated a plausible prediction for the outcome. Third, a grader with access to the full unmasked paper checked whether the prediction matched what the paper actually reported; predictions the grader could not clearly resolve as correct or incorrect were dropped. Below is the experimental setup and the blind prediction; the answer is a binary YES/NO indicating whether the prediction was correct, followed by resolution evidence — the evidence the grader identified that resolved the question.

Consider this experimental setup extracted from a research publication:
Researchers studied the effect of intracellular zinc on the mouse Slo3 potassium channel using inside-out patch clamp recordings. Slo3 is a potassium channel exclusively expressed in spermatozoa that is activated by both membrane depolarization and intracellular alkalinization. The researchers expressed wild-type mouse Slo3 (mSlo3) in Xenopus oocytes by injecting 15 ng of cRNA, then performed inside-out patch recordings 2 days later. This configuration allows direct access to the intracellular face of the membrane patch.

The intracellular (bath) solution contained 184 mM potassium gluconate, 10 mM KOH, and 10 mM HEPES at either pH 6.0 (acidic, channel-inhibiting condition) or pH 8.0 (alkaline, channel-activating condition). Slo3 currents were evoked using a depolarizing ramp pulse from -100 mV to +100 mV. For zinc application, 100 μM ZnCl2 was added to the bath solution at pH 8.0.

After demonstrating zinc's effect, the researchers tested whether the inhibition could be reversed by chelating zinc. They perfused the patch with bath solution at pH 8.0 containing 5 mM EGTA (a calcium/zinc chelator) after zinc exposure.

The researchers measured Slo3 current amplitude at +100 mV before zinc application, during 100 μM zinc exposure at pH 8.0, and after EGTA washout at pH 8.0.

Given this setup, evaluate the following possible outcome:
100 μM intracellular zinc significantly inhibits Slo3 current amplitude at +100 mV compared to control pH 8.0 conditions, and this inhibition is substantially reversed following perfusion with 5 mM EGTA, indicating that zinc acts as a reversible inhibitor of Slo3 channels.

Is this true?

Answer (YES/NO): NO